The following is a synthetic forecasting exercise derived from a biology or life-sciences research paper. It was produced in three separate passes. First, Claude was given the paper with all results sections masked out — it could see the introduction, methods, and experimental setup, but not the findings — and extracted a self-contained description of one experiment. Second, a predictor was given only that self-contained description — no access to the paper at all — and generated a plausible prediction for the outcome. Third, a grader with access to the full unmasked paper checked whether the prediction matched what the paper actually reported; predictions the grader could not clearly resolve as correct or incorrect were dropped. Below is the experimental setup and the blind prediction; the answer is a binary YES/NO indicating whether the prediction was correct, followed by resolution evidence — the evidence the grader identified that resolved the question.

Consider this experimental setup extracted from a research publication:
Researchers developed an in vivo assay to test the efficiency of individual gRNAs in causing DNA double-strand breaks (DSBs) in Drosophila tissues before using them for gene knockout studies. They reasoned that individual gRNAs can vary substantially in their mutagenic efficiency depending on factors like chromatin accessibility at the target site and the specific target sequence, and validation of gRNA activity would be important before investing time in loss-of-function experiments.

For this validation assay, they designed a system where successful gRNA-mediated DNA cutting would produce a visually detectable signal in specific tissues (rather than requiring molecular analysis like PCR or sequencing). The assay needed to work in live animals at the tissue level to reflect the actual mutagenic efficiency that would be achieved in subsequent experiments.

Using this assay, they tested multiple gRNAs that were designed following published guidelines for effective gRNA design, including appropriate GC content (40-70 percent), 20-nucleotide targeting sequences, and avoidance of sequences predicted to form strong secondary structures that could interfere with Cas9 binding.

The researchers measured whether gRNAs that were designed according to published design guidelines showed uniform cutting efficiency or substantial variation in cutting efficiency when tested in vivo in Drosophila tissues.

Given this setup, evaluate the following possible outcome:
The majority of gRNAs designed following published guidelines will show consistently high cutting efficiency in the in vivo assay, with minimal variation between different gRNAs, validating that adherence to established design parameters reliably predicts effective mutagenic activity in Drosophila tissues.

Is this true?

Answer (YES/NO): NO